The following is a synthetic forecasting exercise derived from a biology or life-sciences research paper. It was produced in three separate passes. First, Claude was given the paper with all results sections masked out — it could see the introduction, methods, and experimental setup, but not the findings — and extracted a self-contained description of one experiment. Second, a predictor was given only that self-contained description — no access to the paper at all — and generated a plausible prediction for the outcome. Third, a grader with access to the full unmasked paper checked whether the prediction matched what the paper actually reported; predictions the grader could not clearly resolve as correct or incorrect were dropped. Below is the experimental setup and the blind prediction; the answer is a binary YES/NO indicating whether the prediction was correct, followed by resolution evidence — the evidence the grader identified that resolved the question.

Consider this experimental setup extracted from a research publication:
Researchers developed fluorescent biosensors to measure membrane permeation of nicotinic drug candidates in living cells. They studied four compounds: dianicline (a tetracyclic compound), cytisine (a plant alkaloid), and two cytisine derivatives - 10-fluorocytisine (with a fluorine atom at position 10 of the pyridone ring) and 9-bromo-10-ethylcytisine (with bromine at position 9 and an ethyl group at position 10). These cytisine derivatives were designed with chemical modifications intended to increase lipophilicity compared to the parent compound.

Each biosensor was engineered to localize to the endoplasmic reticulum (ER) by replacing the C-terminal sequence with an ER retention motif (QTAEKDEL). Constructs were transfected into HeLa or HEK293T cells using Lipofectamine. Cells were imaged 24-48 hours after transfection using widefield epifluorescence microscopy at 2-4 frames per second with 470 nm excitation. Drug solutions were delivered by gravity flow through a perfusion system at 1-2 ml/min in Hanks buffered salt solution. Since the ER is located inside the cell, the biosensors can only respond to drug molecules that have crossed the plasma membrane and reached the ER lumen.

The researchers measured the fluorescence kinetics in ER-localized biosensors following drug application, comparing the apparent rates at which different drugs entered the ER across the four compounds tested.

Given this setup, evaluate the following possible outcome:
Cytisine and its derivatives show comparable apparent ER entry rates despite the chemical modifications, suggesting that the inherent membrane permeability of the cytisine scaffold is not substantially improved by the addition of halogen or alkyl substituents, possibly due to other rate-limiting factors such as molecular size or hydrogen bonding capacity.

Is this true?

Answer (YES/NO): NO